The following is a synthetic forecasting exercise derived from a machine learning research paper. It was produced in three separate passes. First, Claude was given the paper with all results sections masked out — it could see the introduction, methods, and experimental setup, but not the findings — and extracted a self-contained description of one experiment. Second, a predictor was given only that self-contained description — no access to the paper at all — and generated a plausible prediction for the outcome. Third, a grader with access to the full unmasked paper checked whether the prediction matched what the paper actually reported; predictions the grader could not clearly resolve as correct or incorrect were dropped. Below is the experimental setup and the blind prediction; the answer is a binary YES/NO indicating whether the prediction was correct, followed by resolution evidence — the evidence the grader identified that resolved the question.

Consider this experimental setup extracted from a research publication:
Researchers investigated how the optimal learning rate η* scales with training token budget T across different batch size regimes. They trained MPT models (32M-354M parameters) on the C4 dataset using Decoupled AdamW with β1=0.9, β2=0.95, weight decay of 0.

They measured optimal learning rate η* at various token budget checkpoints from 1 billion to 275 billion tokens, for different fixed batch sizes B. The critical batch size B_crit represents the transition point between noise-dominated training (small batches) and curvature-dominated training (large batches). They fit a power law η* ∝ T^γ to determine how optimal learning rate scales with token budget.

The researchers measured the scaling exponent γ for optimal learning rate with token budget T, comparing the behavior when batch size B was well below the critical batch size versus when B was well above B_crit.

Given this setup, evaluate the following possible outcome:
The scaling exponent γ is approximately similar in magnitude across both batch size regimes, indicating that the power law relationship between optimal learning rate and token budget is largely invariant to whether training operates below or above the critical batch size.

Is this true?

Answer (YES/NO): NO